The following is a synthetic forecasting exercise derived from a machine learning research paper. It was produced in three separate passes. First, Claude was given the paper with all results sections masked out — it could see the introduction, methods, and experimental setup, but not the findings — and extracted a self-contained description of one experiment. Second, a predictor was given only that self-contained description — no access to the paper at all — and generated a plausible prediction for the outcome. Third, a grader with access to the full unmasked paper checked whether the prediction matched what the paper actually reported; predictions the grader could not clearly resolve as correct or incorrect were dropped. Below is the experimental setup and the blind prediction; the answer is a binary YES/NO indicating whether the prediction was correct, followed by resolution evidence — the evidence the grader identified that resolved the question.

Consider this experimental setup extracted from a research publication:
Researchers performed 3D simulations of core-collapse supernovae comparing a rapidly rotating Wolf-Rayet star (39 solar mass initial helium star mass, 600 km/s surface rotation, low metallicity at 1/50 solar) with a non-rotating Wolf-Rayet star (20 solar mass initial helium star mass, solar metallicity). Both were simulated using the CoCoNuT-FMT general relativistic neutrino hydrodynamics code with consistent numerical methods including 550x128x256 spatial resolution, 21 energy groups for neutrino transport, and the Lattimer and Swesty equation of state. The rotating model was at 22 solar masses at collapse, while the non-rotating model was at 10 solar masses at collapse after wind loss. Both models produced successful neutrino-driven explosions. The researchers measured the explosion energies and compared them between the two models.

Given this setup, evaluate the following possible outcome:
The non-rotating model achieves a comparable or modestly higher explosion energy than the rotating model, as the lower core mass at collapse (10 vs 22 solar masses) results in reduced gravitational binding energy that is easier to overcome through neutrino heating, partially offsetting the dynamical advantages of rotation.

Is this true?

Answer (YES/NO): NO